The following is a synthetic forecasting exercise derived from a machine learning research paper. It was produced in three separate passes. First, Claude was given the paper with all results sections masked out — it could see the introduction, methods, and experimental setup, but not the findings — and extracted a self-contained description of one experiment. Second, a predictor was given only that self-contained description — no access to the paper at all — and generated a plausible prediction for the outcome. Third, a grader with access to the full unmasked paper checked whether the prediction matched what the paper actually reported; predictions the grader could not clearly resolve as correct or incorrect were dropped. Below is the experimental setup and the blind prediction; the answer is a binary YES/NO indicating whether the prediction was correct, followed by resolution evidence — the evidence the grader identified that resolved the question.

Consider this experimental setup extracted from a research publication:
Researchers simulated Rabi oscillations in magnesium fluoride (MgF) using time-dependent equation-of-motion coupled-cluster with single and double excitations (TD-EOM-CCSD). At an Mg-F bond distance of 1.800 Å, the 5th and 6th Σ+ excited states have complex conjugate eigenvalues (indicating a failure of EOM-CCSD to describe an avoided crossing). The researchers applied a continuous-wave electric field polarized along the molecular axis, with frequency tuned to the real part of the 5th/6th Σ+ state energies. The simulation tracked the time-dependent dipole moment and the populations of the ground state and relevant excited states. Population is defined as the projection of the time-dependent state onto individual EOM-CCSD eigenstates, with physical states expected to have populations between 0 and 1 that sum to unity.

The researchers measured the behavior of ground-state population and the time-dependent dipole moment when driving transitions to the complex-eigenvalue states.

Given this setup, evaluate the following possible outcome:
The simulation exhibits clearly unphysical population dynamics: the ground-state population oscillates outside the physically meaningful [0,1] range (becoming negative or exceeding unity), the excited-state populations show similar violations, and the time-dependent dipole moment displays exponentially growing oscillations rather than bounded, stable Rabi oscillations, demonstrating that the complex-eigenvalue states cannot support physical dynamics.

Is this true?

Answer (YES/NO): YES